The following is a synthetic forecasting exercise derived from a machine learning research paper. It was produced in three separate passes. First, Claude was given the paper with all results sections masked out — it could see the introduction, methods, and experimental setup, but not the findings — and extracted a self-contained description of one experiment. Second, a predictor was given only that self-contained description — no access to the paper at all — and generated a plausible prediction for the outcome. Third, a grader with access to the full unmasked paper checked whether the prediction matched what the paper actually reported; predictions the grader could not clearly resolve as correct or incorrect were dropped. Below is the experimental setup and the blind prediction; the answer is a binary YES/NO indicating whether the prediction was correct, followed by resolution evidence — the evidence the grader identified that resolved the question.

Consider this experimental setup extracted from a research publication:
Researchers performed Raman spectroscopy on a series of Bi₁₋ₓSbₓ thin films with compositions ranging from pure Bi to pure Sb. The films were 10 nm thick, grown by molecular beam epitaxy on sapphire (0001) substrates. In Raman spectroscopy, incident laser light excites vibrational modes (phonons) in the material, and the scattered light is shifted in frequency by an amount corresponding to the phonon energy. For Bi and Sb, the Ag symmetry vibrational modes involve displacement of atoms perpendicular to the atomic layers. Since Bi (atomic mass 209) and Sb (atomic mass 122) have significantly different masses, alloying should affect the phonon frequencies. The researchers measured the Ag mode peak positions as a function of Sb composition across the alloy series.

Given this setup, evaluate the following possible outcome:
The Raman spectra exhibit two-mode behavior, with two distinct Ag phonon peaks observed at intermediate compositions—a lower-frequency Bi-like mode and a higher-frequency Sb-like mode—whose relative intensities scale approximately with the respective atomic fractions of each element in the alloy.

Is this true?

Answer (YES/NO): NO